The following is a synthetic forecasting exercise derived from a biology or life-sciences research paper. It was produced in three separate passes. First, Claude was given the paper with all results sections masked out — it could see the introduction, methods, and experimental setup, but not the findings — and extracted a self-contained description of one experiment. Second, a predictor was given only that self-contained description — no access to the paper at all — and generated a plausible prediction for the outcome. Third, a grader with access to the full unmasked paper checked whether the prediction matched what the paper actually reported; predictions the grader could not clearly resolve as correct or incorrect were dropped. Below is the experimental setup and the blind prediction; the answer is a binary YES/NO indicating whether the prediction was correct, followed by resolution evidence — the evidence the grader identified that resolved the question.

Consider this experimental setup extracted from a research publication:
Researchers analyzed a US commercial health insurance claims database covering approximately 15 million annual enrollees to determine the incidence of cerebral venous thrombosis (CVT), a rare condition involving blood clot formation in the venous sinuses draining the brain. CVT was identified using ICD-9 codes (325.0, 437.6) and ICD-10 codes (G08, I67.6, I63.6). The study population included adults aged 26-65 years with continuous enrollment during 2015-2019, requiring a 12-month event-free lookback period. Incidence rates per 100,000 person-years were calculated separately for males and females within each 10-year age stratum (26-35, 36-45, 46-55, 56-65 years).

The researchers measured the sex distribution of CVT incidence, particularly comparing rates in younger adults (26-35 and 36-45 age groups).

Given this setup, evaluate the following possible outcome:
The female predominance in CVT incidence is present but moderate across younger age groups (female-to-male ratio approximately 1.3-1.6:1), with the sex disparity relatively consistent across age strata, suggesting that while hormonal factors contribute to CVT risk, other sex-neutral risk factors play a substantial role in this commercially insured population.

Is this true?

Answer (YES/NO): NO